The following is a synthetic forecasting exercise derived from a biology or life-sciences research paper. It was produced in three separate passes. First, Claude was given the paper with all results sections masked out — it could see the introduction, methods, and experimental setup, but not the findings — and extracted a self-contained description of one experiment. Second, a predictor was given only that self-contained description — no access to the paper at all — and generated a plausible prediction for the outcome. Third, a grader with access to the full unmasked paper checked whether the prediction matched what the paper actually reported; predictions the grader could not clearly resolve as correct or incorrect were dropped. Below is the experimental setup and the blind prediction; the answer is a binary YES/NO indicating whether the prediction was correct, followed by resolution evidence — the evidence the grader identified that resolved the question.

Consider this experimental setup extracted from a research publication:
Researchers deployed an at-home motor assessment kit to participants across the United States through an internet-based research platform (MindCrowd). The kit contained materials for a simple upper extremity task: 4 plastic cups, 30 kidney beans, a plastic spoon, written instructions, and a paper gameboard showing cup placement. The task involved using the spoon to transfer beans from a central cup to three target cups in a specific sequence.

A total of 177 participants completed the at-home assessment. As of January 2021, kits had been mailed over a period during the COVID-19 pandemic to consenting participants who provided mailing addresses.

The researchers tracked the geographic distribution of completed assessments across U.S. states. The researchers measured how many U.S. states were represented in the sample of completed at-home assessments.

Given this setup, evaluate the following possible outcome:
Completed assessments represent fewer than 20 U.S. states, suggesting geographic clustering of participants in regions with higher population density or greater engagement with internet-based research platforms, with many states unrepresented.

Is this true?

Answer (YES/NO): NO